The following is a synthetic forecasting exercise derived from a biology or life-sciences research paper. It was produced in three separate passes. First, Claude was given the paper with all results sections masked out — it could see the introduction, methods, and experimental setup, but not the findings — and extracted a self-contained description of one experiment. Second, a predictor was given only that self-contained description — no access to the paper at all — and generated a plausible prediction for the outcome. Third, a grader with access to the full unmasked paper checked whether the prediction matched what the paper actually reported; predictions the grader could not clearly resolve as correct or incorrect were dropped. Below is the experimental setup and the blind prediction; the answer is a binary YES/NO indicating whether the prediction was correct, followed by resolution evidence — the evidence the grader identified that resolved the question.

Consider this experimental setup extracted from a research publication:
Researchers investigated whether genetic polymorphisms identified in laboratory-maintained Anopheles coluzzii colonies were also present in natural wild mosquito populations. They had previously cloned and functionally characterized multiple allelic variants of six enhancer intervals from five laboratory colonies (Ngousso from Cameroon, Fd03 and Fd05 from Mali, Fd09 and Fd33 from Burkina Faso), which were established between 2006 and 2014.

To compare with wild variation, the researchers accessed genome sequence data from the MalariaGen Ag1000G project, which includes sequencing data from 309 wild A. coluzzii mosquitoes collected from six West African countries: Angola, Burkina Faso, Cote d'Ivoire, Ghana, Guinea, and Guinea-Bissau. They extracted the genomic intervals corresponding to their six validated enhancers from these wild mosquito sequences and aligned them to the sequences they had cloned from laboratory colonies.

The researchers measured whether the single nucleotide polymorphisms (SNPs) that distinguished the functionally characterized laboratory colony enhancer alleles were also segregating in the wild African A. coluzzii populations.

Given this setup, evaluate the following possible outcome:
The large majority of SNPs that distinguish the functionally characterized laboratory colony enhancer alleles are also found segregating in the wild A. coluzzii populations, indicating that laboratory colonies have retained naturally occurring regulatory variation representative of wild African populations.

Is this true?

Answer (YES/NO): YES